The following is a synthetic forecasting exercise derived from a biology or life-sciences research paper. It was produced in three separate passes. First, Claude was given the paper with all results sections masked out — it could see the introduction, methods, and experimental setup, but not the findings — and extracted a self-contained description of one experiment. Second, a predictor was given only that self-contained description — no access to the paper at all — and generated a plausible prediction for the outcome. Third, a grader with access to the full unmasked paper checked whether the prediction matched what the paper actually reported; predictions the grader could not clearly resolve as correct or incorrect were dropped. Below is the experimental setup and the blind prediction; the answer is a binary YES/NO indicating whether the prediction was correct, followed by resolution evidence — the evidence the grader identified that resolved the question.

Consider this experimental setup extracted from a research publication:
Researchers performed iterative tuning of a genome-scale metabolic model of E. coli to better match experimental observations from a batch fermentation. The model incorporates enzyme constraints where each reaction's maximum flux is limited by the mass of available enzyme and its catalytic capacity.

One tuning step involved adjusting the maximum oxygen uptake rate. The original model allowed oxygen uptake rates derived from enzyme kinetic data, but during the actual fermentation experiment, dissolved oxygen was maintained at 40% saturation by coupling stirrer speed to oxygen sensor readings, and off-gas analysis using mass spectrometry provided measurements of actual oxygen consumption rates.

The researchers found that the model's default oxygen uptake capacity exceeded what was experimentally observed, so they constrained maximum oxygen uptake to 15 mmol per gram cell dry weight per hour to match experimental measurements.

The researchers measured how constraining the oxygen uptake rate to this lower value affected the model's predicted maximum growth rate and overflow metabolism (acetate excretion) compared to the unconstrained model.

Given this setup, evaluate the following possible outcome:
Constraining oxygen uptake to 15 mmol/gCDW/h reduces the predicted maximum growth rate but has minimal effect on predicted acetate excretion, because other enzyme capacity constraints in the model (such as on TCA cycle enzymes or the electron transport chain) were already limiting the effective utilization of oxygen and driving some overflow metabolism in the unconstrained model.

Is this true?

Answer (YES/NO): NO